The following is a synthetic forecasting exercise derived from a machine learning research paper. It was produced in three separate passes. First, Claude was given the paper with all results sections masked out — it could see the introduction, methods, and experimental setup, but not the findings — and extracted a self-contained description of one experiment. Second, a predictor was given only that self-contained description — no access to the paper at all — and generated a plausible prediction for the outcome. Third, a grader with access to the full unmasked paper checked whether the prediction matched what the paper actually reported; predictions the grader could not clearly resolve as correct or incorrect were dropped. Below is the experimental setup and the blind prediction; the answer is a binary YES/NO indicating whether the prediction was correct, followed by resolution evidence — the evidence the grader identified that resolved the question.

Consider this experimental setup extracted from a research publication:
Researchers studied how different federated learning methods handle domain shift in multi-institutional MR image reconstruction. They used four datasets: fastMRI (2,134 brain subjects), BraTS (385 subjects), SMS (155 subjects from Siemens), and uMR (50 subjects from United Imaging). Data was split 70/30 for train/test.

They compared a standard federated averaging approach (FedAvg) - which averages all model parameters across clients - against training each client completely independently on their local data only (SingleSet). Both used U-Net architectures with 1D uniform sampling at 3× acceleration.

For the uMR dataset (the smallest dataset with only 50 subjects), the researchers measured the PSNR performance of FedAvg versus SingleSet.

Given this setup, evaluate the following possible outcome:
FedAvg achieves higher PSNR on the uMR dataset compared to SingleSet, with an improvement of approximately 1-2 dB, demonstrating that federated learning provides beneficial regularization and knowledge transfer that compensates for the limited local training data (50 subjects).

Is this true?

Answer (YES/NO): NO